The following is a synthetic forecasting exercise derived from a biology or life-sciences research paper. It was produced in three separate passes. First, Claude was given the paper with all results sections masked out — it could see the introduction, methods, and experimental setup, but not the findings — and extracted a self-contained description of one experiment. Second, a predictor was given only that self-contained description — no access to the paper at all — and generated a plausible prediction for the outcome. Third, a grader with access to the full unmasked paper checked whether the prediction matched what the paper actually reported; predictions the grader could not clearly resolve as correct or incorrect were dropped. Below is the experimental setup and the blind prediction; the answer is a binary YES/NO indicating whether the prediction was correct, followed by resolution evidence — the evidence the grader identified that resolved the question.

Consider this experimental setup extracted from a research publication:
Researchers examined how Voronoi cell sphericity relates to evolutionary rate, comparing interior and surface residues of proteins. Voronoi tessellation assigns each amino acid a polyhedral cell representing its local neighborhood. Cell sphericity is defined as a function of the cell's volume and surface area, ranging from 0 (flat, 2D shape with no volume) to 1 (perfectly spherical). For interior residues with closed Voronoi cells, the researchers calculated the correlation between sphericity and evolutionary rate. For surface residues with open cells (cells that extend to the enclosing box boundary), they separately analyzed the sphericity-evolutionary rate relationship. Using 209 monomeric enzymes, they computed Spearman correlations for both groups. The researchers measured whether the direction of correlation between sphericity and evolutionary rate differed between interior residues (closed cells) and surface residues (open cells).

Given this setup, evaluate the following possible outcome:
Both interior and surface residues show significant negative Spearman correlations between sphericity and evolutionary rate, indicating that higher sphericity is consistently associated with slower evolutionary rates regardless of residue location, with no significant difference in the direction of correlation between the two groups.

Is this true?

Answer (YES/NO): NO